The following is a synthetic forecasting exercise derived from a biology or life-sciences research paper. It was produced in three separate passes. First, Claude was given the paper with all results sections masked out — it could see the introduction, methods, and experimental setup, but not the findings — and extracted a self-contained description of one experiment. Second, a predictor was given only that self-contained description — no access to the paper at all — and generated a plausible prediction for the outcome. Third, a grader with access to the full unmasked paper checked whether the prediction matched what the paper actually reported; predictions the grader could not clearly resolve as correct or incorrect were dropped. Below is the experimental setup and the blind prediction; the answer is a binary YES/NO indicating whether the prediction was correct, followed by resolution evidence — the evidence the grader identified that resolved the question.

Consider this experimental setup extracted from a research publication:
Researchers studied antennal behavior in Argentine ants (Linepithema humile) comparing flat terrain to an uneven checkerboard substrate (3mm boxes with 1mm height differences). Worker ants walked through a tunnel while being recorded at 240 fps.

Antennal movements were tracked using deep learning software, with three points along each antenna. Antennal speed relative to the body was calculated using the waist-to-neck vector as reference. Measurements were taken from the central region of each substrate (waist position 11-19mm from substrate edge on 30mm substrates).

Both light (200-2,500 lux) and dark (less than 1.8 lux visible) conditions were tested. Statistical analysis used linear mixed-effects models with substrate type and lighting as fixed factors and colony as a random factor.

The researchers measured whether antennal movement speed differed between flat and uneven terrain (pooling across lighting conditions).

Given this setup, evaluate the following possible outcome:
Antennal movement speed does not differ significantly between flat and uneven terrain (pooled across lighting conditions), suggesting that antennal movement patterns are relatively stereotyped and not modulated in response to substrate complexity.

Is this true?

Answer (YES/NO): NO